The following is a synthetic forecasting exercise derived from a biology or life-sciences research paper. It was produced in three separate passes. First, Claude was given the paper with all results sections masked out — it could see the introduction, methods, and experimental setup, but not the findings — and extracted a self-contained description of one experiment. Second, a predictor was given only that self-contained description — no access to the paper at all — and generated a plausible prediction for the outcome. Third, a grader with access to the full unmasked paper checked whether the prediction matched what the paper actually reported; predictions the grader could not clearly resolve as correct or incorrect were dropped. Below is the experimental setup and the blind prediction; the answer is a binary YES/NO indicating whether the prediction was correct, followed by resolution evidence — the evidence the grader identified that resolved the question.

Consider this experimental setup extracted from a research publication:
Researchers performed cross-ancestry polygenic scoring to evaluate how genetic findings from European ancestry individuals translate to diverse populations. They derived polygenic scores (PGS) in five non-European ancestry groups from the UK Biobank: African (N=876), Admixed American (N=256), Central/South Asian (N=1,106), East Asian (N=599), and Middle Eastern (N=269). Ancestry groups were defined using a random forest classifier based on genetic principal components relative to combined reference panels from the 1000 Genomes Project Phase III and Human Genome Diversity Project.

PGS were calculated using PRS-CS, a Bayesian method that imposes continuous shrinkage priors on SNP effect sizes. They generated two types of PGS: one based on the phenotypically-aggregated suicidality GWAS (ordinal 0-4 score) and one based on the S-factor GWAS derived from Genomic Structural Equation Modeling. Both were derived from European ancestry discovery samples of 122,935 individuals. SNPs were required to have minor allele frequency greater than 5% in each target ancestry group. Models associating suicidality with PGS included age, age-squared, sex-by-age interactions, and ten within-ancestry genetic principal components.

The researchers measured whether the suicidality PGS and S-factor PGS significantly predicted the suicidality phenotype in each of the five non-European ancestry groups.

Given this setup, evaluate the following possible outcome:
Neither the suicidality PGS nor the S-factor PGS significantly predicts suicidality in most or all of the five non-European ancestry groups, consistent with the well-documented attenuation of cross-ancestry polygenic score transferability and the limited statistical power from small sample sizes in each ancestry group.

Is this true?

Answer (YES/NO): NO